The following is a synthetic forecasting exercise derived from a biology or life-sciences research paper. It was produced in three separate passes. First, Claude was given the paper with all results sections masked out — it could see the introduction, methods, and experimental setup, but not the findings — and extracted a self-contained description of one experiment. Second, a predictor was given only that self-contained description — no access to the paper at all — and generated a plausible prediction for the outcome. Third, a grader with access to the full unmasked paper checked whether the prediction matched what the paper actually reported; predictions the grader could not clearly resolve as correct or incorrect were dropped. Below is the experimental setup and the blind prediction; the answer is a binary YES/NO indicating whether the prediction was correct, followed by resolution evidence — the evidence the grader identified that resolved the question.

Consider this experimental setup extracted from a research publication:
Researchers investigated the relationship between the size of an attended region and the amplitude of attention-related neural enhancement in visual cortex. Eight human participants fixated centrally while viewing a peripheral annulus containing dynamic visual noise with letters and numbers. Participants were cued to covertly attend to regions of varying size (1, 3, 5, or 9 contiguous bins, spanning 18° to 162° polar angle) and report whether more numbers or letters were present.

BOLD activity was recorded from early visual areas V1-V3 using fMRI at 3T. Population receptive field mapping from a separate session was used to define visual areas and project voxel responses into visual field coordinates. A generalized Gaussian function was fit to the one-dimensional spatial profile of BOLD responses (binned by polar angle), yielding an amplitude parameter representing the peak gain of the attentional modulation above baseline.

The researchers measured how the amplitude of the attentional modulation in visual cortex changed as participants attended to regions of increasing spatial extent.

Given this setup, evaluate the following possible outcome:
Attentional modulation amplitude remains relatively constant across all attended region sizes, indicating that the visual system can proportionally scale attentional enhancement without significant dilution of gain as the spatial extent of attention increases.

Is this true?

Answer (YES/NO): NO